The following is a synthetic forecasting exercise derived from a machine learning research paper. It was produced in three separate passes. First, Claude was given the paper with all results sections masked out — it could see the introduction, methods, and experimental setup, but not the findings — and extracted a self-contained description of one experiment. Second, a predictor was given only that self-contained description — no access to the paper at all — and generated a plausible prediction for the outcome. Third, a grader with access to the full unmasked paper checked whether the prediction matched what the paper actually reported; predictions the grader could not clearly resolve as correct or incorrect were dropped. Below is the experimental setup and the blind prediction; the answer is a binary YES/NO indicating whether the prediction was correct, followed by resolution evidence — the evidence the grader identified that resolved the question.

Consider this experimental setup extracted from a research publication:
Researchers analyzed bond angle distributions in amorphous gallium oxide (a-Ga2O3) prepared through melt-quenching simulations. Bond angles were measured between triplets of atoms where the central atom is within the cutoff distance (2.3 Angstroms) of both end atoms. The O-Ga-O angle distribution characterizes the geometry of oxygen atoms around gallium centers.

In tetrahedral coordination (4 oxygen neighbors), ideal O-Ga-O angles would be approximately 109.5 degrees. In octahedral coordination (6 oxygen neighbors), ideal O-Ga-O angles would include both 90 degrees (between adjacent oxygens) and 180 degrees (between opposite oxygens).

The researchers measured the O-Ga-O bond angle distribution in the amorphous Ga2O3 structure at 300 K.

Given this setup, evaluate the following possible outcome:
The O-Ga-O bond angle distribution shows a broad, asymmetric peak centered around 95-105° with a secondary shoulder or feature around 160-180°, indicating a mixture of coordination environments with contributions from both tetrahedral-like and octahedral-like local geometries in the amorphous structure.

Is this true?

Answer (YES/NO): NO